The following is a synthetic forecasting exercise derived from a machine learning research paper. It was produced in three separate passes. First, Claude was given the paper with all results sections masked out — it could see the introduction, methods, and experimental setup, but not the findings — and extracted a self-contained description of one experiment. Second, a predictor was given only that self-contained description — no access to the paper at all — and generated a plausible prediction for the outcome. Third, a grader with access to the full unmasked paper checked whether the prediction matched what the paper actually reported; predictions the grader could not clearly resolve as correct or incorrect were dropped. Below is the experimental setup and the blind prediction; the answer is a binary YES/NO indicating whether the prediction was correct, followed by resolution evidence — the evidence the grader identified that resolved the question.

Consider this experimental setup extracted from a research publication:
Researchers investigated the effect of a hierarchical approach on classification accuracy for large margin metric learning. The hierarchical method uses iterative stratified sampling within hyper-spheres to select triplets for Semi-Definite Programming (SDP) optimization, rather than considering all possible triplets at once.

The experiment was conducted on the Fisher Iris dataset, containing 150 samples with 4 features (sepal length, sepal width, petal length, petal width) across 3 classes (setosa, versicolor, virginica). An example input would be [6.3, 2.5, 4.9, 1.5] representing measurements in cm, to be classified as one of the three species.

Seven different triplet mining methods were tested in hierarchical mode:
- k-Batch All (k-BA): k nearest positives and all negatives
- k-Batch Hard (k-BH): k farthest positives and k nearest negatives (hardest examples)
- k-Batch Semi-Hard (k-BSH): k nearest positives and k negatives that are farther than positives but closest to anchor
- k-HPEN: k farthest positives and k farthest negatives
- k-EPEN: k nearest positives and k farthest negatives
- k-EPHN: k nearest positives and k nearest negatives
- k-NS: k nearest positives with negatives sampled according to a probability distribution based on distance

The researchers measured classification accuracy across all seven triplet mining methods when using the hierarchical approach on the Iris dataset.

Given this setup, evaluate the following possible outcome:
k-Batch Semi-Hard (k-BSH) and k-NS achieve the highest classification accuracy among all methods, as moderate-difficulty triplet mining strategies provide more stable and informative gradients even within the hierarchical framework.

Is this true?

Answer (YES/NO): NO